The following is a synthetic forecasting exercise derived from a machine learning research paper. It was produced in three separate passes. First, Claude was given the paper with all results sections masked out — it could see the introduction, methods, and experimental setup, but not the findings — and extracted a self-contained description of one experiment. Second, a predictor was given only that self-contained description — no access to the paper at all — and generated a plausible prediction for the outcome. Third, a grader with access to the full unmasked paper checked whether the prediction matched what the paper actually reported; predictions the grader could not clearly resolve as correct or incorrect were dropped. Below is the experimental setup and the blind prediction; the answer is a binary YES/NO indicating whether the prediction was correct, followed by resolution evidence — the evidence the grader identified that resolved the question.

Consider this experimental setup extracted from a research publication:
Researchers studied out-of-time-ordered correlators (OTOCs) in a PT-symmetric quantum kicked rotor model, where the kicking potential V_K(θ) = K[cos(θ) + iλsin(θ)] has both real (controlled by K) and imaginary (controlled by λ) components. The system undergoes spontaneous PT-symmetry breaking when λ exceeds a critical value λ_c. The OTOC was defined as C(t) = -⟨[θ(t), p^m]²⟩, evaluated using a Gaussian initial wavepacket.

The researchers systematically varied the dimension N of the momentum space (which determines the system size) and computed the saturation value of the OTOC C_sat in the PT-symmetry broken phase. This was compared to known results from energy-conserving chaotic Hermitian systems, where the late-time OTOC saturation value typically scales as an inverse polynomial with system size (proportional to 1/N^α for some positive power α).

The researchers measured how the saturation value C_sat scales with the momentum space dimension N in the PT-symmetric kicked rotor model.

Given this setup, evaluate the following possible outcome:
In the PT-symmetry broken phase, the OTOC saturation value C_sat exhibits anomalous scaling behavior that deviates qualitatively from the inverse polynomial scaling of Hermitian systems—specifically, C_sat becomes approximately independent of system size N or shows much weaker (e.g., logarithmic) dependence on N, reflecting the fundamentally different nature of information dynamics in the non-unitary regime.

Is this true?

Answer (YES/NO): NO